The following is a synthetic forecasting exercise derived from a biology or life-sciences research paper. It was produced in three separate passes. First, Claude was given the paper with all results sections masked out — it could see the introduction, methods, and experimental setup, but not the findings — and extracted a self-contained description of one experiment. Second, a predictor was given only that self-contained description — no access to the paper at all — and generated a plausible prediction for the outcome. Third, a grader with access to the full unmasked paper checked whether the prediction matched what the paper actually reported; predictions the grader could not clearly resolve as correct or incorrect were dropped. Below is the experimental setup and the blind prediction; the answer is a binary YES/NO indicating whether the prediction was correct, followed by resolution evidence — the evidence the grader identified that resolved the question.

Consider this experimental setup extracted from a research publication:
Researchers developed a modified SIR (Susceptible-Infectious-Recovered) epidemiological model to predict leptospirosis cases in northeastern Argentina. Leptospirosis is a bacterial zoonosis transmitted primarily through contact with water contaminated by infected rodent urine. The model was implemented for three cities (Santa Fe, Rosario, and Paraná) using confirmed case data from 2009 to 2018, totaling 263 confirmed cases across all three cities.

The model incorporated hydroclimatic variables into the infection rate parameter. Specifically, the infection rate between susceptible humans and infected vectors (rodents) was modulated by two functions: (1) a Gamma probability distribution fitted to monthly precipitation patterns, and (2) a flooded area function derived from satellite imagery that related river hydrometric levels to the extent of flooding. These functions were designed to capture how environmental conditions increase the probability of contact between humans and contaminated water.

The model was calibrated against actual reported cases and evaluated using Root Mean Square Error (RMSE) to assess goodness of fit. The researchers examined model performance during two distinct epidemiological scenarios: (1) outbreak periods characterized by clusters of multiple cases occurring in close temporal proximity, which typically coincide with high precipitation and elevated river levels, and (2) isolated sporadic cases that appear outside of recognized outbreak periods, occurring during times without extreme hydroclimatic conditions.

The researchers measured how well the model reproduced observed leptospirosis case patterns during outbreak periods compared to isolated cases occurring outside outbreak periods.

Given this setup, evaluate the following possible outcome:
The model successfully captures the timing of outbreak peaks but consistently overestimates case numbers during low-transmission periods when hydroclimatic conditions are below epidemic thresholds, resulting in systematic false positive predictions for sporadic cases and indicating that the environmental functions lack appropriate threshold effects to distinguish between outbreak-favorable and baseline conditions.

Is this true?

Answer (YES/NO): NO